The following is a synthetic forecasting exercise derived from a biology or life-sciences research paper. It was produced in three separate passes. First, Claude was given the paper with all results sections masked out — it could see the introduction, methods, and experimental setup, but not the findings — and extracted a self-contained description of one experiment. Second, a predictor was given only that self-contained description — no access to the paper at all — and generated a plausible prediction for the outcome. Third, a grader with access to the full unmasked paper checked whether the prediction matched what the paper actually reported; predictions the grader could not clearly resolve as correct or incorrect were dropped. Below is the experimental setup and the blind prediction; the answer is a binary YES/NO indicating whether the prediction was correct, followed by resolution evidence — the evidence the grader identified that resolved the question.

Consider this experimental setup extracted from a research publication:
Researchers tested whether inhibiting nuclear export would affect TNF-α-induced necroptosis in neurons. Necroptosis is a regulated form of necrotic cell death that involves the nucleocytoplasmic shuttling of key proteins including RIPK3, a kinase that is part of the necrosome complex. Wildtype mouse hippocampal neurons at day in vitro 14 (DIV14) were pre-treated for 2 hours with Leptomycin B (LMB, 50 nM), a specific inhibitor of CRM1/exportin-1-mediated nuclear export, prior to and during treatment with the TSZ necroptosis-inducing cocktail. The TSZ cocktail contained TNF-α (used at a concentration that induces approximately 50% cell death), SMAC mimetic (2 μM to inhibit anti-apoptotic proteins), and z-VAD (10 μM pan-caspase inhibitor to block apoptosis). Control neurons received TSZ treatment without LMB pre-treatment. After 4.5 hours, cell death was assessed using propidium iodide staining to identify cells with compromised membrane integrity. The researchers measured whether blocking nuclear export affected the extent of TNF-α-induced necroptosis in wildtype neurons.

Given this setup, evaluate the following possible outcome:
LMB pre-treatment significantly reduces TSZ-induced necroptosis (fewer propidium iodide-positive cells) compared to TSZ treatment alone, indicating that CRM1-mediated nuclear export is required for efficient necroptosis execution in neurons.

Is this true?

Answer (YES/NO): YES